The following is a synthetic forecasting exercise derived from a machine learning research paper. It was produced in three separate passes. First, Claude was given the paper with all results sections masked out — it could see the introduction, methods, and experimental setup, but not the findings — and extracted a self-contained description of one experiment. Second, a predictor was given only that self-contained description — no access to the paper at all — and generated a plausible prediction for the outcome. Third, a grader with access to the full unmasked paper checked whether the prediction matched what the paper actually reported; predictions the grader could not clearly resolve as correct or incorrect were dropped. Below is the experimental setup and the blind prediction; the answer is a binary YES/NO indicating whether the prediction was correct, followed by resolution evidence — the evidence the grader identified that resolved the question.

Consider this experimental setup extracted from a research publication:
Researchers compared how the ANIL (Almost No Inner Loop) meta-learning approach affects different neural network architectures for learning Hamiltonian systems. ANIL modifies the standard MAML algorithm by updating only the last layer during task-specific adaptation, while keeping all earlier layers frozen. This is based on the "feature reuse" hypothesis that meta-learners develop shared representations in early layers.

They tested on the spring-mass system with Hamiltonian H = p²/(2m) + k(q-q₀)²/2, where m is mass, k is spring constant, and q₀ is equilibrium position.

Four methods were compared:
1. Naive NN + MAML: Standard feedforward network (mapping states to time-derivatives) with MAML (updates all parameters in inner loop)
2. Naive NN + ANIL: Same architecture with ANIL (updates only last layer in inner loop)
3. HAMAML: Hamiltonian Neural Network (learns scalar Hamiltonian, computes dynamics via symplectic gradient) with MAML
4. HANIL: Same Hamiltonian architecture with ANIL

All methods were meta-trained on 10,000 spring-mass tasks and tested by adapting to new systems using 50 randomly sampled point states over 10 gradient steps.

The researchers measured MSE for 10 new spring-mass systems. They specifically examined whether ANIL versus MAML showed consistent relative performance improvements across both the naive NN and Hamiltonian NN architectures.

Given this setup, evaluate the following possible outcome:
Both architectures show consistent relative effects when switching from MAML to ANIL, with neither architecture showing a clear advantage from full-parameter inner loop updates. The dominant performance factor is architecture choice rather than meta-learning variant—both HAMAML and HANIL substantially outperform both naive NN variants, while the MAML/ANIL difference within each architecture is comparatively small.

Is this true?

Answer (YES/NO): NO